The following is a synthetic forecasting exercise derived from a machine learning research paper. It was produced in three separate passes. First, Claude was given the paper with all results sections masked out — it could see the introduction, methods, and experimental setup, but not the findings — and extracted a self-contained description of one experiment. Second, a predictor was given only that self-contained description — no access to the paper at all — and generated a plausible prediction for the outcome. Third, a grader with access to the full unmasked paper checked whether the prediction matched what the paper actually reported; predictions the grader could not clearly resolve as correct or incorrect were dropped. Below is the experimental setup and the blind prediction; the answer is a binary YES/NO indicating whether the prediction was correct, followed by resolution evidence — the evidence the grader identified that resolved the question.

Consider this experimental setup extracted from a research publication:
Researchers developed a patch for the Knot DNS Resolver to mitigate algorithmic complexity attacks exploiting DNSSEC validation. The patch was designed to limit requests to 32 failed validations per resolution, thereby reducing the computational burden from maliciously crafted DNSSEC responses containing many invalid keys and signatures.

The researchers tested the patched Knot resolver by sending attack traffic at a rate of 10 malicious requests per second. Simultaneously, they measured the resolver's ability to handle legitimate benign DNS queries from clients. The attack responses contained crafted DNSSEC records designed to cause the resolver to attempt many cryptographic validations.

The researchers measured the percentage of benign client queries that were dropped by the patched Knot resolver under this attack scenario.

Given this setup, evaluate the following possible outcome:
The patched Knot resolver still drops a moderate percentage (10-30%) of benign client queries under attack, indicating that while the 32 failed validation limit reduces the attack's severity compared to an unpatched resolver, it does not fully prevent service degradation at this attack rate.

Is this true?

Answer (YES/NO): NO